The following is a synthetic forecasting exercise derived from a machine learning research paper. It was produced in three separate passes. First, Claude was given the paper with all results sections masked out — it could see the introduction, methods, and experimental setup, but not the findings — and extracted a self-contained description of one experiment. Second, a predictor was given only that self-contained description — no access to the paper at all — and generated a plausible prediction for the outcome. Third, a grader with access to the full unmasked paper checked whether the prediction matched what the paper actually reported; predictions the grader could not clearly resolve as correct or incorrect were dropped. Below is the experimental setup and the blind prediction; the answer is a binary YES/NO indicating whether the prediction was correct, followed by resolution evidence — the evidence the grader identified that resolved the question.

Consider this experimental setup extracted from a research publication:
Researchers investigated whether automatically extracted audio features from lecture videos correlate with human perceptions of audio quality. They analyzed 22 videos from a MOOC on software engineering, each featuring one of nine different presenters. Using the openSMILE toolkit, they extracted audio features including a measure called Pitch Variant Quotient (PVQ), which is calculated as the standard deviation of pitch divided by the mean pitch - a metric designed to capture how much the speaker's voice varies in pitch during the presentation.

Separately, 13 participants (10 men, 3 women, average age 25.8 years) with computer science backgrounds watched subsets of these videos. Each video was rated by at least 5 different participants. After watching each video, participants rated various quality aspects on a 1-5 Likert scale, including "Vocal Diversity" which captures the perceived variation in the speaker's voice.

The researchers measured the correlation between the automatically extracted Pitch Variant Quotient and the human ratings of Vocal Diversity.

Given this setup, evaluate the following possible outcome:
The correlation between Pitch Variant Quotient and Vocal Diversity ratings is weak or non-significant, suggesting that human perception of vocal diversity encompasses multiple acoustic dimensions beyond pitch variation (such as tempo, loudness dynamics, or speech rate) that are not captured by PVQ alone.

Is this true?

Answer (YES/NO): YES